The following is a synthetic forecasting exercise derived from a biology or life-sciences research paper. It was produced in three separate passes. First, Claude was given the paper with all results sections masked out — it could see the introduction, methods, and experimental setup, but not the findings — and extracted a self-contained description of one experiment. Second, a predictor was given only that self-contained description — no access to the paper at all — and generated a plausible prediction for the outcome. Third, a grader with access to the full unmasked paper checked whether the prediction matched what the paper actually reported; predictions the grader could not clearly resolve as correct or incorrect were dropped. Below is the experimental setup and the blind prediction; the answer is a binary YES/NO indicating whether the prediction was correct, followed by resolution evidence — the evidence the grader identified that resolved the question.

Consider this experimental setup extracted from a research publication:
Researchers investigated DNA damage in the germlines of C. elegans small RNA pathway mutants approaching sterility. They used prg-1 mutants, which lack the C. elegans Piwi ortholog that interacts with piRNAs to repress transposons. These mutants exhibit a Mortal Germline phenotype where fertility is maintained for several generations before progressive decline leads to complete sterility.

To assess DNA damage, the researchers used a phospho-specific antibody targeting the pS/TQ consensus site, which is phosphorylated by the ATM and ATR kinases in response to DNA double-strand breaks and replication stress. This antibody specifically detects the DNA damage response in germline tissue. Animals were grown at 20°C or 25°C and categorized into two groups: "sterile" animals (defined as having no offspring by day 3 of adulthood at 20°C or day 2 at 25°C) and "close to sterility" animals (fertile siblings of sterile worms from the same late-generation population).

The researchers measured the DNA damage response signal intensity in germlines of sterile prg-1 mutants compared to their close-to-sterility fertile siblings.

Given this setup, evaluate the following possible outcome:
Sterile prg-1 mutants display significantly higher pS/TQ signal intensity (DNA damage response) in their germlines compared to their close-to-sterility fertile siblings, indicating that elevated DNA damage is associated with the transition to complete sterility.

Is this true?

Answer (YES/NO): YES